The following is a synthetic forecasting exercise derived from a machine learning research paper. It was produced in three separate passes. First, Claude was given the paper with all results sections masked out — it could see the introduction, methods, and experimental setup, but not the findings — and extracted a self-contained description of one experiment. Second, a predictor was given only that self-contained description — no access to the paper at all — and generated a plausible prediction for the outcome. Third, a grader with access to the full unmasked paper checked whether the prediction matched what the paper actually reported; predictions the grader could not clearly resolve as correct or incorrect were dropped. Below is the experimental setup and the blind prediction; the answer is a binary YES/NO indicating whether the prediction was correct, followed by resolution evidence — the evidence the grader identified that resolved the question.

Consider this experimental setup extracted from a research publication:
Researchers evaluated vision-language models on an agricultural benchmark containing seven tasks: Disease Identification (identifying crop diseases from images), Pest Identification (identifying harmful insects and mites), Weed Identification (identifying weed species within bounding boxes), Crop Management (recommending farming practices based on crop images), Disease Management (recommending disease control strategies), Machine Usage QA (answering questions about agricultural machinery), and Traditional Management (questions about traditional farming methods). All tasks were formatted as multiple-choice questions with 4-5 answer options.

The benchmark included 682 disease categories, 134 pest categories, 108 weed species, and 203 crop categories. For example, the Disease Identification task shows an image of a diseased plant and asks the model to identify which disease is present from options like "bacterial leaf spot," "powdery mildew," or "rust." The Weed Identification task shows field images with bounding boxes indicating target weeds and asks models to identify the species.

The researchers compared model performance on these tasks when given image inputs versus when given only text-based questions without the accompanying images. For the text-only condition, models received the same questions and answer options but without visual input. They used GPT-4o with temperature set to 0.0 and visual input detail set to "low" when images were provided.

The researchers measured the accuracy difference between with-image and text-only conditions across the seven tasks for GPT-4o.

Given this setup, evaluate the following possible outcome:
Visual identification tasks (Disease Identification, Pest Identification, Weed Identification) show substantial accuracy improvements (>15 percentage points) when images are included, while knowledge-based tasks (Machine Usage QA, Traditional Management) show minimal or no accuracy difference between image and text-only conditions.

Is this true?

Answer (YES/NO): NO